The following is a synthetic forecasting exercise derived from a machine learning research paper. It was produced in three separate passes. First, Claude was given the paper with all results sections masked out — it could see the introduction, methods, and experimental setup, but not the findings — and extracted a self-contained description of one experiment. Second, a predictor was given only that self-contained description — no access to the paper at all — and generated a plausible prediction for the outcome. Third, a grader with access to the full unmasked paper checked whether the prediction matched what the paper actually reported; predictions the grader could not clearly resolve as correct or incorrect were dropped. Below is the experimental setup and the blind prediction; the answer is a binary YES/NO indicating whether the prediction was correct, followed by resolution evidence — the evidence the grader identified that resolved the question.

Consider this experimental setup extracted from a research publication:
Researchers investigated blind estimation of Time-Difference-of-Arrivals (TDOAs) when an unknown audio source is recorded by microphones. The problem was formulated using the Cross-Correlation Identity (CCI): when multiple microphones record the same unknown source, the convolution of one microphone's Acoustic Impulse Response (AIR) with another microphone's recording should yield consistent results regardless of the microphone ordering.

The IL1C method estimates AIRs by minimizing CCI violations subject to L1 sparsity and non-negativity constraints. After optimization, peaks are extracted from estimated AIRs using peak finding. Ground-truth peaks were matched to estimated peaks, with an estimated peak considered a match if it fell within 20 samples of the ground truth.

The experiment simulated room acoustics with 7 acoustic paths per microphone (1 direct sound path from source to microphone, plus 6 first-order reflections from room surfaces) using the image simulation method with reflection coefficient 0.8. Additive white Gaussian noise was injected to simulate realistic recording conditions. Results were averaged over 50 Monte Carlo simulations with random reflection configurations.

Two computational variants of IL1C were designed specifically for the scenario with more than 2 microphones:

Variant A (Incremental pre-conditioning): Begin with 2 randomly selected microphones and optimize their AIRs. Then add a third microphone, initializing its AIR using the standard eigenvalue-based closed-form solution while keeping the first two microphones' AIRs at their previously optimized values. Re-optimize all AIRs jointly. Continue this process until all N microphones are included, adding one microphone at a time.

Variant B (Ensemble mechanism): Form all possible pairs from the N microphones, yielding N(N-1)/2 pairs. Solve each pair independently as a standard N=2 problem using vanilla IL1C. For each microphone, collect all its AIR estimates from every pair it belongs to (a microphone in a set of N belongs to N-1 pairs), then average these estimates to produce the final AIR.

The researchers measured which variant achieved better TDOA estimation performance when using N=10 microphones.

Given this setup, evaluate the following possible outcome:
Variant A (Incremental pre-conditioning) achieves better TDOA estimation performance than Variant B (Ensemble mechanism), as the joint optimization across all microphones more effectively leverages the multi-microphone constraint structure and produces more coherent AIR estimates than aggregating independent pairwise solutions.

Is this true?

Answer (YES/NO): NO